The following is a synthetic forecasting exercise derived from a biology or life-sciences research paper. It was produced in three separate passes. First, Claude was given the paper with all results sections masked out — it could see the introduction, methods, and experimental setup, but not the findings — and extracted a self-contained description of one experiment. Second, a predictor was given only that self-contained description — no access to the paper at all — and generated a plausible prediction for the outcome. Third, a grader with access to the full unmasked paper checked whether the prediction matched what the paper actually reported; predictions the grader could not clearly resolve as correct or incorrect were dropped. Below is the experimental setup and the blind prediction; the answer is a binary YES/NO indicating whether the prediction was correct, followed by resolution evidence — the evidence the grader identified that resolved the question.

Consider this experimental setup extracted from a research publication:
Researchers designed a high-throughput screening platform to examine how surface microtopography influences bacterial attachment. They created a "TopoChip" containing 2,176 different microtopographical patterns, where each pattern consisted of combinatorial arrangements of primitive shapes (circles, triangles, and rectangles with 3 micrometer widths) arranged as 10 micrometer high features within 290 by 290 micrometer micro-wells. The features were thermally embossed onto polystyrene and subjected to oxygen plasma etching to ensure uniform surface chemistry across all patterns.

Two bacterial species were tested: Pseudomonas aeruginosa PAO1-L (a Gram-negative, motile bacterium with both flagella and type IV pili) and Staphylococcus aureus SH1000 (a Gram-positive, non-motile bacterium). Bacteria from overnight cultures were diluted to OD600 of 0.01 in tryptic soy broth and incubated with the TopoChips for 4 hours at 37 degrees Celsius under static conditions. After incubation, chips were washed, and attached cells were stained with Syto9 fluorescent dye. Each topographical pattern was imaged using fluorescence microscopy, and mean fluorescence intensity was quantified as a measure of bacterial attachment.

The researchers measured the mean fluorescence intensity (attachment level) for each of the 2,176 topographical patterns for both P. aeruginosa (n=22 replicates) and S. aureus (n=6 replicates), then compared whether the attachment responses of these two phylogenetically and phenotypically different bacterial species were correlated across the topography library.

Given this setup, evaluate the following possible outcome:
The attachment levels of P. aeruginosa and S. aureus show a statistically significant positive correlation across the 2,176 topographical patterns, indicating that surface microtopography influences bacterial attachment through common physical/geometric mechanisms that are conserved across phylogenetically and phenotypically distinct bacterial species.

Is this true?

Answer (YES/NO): YES